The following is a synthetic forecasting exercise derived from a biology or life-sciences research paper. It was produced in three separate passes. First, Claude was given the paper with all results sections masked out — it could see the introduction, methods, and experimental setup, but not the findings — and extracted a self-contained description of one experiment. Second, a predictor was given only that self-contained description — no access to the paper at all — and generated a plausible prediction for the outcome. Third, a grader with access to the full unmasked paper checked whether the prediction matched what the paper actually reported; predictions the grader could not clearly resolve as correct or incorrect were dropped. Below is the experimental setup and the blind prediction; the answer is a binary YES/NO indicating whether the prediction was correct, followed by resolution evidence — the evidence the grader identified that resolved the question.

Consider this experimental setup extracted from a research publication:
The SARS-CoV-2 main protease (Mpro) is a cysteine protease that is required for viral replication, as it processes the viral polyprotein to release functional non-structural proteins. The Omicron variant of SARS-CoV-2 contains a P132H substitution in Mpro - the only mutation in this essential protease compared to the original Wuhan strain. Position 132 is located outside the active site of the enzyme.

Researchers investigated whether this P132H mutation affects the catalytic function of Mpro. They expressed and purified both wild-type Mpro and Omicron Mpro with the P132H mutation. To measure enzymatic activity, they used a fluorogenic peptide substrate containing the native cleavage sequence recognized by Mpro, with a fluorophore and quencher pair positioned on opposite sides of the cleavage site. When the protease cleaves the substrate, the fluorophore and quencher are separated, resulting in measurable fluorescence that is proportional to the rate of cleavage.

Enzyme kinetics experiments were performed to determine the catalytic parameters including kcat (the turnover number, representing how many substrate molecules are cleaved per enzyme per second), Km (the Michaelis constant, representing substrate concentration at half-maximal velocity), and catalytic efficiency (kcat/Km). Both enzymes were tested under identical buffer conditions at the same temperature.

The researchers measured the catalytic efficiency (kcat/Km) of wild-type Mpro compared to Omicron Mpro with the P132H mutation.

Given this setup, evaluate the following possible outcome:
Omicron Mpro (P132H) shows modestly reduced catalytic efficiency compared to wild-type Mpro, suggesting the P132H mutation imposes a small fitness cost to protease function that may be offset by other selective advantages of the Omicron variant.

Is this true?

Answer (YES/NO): NO